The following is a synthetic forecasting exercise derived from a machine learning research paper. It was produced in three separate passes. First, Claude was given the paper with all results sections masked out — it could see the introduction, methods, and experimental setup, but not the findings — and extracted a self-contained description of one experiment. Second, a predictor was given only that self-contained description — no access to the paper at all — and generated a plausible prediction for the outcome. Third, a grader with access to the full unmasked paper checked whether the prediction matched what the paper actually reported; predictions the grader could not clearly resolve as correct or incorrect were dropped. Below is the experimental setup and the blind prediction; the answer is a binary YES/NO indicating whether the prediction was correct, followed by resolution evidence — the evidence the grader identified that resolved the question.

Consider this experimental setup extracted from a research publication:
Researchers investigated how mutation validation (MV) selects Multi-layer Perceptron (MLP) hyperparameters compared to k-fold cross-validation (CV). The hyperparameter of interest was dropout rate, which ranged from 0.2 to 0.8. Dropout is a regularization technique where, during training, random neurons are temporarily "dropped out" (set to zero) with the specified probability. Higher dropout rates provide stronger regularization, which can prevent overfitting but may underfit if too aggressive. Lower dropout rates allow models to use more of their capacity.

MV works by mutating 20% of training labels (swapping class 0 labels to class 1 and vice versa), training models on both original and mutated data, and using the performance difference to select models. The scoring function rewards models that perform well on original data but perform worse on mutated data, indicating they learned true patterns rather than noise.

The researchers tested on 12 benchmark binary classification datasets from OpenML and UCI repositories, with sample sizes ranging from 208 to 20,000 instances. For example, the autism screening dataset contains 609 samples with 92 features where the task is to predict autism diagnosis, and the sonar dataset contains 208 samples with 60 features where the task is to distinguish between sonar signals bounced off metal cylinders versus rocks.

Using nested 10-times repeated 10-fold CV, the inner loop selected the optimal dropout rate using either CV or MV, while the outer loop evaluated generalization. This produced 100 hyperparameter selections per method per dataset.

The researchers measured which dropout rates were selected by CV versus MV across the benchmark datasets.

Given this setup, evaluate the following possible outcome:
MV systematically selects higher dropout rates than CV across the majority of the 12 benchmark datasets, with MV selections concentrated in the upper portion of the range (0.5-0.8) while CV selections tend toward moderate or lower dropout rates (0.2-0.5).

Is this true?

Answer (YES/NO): NO